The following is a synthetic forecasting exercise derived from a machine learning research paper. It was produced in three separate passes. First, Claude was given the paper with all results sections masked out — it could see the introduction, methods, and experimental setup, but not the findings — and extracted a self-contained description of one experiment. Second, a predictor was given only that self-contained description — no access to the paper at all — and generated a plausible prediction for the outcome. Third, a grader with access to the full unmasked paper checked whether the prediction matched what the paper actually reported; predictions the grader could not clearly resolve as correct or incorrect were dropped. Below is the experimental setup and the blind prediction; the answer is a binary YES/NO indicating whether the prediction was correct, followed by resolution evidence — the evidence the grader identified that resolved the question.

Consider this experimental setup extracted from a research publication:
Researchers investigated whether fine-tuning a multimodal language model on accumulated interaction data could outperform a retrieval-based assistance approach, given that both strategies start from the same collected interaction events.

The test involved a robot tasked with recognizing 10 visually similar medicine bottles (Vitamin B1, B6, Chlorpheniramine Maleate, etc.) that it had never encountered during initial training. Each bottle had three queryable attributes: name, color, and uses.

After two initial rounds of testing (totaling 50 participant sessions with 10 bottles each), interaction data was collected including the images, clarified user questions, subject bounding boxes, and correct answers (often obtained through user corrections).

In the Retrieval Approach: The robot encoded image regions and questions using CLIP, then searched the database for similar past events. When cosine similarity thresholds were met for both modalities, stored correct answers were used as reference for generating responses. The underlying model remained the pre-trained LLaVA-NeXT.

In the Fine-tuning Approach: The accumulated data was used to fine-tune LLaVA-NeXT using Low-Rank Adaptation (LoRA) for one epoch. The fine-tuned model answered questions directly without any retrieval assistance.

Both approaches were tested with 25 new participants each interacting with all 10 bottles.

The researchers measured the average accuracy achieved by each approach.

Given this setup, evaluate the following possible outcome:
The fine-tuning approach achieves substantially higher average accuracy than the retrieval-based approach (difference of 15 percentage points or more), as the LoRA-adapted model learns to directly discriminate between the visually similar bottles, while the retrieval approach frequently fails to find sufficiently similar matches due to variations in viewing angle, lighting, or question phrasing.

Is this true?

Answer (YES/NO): NO